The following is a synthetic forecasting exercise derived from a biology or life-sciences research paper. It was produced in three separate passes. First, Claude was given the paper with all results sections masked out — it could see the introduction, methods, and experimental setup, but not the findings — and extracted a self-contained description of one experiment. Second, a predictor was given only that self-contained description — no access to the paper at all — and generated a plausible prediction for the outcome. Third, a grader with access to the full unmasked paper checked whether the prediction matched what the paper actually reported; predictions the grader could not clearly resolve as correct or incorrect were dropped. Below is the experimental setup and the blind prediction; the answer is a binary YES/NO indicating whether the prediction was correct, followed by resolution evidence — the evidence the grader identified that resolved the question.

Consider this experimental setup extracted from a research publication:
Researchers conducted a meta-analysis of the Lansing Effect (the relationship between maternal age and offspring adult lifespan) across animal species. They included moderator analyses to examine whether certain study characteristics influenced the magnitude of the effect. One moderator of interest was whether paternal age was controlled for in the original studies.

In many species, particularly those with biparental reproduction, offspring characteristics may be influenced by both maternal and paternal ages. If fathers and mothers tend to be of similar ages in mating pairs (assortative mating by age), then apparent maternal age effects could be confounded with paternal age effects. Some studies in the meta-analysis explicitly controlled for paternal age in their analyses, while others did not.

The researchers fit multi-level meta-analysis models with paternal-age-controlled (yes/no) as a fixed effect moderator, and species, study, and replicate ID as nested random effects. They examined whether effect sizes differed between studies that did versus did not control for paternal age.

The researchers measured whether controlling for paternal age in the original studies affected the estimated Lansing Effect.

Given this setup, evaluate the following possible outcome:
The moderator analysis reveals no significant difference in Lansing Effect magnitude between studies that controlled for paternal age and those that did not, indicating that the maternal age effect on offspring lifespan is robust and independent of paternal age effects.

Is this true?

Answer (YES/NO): NO